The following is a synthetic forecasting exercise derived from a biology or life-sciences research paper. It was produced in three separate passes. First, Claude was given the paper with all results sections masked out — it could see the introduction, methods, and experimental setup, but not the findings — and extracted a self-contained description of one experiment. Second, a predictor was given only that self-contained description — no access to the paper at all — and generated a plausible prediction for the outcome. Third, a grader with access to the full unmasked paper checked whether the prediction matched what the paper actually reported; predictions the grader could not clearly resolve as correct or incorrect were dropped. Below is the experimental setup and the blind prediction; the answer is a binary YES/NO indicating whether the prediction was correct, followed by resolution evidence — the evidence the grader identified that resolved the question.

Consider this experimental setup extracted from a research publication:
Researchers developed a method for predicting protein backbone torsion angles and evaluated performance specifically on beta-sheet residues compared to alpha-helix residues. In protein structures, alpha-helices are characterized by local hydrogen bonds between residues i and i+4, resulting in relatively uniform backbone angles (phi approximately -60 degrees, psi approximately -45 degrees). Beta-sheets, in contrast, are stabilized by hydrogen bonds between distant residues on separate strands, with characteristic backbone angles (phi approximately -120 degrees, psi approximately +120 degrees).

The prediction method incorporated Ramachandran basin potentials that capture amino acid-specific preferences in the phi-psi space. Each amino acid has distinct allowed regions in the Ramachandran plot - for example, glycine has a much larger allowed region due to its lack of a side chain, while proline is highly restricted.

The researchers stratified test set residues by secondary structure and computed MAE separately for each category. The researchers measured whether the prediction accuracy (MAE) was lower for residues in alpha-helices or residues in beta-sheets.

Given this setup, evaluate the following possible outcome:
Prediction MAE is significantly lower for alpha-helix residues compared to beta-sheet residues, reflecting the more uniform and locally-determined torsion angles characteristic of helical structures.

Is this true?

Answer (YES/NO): YES